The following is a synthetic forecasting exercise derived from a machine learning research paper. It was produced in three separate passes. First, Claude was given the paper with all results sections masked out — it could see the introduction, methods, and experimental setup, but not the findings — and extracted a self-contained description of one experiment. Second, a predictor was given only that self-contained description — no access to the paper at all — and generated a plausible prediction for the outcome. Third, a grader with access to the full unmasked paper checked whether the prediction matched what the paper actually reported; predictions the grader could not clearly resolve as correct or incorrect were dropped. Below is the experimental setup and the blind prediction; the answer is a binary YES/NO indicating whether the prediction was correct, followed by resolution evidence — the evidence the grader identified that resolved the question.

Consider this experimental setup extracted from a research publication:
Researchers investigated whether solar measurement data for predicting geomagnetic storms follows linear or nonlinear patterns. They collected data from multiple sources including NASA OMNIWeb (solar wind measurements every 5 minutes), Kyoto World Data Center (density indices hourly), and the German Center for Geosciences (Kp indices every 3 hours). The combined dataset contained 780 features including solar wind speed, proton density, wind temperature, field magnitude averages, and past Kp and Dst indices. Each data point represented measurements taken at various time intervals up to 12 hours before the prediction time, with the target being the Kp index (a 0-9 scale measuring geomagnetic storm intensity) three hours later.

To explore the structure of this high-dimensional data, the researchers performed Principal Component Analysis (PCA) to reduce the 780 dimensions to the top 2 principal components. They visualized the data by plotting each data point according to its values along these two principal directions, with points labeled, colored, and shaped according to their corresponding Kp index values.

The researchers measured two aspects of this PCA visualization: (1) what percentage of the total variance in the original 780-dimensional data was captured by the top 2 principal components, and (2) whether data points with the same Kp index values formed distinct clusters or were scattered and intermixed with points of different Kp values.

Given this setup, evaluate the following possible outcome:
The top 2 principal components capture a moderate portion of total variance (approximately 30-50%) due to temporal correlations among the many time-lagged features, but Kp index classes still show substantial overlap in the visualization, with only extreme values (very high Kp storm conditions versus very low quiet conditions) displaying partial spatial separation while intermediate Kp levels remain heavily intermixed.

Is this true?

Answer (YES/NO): NO